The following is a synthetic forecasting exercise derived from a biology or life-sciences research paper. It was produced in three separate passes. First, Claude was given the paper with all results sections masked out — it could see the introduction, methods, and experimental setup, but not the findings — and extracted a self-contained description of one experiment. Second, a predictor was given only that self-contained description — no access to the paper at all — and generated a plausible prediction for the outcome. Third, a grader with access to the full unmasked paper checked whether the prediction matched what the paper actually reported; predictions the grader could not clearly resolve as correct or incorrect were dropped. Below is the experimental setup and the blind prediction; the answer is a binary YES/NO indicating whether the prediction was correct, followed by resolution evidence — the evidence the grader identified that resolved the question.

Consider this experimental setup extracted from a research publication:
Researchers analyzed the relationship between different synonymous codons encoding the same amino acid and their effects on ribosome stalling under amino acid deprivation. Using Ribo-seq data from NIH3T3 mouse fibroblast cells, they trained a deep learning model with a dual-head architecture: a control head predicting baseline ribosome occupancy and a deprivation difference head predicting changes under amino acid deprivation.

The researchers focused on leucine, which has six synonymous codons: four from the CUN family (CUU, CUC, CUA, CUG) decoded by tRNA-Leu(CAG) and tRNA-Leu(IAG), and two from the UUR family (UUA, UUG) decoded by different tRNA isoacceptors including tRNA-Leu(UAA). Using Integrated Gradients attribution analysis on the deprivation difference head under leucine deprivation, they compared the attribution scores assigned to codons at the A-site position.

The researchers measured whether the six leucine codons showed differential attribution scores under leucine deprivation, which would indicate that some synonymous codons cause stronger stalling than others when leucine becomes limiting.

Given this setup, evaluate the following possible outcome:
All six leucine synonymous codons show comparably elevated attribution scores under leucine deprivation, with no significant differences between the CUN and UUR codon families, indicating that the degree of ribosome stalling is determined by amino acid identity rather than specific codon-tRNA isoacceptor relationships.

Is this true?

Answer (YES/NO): NO